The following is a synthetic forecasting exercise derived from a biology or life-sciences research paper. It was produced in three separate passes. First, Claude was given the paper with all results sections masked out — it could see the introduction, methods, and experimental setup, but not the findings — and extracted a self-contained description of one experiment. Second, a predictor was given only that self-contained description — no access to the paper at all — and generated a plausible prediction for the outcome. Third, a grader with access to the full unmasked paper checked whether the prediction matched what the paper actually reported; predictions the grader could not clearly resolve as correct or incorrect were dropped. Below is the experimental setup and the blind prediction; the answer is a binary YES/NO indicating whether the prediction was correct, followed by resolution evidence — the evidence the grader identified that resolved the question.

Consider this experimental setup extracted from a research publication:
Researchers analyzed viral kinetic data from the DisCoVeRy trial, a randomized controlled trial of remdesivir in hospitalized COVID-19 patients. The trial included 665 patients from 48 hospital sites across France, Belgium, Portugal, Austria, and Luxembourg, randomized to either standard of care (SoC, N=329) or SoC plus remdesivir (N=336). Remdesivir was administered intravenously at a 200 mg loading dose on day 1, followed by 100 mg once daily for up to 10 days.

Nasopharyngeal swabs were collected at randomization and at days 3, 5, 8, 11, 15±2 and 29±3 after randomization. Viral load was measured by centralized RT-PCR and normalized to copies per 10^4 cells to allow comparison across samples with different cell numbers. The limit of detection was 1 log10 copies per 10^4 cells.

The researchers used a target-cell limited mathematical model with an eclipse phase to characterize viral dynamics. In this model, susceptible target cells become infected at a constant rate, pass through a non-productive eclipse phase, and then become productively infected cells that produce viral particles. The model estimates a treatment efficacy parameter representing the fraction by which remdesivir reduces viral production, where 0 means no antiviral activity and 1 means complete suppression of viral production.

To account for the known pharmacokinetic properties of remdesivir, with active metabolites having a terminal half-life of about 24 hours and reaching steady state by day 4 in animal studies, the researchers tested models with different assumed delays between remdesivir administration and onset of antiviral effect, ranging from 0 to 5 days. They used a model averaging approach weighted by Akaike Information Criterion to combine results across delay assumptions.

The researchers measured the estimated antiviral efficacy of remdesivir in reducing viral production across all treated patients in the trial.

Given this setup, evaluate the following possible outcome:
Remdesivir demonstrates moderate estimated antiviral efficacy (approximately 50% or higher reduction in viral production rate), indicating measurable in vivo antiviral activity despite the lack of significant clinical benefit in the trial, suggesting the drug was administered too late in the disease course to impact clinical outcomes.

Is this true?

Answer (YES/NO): YES